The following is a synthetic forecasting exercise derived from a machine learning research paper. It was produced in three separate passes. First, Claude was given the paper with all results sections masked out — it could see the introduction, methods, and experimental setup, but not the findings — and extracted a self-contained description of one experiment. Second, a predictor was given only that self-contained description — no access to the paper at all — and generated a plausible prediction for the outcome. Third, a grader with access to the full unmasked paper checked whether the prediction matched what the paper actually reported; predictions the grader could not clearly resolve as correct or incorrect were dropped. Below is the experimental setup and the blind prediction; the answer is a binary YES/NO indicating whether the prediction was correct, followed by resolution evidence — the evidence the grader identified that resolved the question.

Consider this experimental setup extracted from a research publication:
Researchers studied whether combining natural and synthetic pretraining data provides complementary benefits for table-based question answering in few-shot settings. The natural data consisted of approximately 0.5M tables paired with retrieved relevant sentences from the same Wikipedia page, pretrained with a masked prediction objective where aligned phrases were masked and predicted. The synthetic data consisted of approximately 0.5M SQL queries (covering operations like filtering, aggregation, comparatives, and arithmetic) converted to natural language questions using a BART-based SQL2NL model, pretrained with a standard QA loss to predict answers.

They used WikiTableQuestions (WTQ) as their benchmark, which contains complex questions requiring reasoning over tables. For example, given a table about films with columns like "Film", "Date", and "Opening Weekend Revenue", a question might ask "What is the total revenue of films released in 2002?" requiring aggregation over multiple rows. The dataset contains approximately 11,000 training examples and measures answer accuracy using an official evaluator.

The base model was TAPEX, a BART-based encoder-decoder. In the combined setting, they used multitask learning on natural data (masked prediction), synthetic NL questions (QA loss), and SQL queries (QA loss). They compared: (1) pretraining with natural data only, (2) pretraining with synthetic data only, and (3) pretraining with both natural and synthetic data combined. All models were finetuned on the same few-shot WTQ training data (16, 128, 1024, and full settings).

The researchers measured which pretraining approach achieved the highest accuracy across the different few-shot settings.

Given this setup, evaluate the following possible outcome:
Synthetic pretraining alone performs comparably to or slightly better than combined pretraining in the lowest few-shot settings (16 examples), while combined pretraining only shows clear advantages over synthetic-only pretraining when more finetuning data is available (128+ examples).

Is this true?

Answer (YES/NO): NO